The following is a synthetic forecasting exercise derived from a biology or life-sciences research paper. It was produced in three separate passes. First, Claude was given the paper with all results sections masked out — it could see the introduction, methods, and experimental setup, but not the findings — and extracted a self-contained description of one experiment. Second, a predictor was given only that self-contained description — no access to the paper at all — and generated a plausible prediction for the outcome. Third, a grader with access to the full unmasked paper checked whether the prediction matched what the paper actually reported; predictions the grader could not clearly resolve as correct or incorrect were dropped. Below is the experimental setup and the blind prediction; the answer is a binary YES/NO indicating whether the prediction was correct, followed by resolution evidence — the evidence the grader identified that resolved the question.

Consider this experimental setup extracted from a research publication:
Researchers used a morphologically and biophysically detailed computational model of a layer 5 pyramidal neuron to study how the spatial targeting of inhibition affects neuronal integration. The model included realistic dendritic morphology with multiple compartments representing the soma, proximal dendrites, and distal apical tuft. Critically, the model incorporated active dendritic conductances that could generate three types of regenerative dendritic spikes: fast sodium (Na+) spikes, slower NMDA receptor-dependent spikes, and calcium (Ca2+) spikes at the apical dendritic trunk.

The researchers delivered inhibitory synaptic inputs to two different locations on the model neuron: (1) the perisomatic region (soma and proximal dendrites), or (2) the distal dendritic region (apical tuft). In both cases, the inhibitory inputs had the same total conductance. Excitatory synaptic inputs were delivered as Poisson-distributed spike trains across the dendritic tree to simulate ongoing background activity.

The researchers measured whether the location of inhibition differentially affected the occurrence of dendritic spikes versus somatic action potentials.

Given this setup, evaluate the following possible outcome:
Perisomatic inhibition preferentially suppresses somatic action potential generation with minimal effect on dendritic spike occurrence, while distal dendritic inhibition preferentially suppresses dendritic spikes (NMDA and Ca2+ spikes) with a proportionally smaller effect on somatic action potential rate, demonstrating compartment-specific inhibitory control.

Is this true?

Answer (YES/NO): NO